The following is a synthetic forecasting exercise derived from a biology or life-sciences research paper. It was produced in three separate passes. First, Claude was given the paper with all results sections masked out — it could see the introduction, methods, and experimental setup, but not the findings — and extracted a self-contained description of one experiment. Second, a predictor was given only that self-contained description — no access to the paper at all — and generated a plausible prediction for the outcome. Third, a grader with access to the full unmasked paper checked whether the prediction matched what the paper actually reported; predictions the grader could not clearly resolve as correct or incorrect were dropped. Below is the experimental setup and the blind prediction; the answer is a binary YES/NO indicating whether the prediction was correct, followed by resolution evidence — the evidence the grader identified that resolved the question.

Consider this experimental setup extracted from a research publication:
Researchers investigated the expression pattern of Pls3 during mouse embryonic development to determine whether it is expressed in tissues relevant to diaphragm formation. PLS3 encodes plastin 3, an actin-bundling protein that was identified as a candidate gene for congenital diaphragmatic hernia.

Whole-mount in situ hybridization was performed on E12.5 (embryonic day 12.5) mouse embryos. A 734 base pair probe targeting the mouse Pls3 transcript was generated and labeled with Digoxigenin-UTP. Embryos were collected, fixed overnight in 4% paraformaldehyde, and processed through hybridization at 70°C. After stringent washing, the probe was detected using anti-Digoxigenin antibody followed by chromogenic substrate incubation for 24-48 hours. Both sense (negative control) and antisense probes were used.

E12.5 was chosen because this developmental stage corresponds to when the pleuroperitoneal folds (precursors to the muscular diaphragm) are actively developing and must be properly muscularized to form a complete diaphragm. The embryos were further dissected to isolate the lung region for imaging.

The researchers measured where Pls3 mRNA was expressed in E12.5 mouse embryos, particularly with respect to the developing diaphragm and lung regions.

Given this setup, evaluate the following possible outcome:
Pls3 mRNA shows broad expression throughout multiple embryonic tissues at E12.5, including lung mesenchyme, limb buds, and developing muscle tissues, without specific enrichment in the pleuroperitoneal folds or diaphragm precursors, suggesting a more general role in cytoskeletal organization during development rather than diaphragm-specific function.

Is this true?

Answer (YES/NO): NO